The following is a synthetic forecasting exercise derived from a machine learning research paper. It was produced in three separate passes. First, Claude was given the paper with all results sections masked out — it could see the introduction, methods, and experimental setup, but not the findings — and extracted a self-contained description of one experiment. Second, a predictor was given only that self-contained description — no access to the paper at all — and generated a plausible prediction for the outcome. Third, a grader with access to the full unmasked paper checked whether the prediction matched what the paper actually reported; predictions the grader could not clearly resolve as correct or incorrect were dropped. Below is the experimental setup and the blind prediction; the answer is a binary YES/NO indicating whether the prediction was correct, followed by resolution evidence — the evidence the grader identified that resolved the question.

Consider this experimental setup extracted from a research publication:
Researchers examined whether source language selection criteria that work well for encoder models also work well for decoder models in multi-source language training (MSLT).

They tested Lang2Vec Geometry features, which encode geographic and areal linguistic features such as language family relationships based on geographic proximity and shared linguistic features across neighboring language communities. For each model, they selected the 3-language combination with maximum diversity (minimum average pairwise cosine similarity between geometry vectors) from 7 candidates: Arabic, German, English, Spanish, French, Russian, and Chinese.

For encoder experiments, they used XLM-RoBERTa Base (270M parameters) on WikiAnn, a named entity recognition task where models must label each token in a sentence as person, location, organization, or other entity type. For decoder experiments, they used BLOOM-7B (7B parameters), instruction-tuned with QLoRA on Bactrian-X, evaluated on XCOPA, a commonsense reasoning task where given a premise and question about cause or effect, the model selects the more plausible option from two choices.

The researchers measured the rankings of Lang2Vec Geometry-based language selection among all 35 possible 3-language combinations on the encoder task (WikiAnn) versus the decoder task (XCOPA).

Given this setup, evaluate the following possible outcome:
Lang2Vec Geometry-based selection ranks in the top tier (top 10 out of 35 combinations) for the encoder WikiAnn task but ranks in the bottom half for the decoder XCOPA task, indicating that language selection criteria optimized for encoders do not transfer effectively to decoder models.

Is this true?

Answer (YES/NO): NO